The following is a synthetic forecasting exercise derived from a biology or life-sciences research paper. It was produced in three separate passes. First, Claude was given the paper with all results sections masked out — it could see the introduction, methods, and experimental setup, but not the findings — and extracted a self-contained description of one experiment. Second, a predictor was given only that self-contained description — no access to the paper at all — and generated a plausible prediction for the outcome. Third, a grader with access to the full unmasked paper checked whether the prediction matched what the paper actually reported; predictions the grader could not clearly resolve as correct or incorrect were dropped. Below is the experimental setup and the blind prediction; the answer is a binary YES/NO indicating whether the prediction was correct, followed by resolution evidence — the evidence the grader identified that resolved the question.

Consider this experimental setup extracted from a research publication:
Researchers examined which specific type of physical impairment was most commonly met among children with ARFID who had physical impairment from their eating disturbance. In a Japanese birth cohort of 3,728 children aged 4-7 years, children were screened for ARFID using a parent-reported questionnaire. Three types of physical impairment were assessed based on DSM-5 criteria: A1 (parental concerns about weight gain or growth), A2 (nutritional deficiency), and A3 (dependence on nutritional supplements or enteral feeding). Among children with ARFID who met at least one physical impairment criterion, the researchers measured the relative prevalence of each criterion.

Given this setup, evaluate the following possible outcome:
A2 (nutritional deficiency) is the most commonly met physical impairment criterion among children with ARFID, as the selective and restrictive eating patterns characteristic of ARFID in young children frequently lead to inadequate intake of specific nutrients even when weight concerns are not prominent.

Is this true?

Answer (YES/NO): NO